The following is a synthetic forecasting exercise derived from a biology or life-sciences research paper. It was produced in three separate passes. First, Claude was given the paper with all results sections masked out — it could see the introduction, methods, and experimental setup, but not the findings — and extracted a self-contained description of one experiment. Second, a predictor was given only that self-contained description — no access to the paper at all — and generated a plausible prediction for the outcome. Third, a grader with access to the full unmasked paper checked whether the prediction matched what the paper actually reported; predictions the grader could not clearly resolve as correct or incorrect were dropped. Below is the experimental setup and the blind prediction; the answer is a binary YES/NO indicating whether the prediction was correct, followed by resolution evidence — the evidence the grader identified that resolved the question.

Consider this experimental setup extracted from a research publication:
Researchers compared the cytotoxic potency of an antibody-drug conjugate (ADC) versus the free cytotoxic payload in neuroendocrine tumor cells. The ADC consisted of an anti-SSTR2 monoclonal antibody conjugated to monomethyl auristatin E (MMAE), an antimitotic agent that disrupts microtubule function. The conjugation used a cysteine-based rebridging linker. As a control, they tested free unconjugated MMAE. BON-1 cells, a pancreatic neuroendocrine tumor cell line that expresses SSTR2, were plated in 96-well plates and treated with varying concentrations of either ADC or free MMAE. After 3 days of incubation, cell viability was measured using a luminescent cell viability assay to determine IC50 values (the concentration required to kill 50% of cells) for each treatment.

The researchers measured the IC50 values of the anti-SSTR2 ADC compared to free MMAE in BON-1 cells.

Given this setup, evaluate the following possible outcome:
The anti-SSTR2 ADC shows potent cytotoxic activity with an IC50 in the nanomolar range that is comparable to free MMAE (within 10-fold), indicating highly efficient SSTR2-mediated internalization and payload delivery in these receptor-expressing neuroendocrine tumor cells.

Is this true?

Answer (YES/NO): YES